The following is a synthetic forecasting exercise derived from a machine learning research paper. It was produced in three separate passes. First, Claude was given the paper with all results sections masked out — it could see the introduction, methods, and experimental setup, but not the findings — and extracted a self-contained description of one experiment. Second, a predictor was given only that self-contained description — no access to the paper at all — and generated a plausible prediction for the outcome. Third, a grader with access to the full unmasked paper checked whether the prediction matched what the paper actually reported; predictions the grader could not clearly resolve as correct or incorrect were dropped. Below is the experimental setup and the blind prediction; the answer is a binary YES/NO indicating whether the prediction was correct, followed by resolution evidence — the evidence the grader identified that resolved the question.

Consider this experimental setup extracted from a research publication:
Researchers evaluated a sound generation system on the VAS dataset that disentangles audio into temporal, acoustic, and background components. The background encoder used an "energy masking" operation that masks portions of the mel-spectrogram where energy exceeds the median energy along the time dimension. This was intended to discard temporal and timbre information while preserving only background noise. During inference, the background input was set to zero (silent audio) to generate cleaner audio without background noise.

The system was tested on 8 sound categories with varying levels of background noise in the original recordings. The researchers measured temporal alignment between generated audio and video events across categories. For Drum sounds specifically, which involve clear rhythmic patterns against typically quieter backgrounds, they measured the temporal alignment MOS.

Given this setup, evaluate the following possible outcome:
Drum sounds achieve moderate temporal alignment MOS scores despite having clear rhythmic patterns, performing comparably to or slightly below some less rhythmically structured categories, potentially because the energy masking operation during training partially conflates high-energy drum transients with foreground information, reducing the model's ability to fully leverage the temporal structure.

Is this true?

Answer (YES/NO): NO